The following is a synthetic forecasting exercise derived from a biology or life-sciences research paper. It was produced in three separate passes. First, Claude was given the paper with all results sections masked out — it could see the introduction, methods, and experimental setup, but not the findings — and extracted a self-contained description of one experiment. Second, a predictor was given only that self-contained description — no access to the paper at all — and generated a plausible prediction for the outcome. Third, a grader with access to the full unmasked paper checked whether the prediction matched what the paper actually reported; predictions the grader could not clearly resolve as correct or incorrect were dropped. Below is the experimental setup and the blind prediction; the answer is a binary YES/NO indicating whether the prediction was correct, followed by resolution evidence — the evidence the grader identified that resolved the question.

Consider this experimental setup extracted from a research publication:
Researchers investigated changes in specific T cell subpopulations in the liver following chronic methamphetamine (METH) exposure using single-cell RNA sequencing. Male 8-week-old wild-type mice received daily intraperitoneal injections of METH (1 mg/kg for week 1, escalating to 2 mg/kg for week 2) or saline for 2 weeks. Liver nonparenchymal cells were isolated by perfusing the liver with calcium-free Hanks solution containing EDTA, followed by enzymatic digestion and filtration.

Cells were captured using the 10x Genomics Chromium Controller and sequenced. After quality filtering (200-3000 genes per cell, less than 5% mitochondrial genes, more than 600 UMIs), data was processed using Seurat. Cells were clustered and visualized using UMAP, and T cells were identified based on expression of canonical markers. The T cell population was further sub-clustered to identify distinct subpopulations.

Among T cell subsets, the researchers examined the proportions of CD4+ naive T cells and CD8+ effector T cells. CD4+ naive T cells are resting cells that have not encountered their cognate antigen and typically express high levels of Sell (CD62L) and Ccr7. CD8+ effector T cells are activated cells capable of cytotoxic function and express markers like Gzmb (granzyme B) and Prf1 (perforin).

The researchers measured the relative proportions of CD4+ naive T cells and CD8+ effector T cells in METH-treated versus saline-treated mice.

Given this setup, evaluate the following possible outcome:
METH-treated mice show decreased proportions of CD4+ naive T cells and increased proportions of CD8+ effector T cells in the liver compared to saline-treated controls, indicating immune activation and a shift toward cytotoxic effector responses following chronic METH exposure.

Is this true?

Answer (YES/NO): NO